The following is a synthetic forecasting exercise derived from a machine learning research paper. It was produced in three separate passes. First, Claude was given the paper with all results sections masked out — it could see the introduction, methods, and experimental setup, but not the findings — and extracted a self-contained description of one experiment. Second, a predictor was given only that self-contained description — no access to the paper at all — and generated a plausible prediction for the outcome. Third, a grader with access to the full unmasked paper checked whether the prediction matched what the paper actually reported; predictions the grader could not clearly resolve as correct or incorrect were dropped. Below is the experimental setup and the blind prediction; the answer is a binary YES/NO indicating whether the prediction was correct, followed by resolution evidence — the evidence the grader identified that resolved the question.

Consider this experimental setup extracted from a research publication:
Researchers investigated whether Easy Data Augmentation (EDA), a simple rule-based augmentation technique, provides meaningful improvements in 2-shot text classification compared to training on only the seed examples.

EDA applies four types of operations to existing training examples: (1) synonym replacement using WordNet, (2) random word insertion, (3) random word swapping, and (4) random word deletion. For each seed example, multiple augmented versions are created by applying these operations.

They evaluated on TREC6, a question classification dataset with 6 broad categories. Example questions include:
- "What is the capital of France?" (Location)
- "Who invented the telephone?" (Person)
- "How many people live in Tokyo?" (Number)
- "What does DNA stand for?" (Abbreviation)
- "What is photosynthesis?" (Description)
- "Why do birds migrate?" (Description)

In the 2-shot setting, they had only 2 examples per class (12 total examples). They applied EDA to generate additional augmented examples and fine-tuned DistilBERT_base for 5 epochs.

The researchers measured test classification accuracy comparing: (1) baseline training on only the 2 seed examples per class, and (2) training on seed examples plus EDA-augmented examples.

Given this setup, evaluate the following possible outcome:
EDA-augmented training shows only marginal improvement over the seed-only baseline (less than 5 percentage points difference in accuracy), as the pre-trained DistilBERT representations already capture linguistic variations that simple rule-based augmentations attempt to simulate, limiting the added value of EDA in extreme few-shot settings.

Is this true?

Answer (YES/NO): NO